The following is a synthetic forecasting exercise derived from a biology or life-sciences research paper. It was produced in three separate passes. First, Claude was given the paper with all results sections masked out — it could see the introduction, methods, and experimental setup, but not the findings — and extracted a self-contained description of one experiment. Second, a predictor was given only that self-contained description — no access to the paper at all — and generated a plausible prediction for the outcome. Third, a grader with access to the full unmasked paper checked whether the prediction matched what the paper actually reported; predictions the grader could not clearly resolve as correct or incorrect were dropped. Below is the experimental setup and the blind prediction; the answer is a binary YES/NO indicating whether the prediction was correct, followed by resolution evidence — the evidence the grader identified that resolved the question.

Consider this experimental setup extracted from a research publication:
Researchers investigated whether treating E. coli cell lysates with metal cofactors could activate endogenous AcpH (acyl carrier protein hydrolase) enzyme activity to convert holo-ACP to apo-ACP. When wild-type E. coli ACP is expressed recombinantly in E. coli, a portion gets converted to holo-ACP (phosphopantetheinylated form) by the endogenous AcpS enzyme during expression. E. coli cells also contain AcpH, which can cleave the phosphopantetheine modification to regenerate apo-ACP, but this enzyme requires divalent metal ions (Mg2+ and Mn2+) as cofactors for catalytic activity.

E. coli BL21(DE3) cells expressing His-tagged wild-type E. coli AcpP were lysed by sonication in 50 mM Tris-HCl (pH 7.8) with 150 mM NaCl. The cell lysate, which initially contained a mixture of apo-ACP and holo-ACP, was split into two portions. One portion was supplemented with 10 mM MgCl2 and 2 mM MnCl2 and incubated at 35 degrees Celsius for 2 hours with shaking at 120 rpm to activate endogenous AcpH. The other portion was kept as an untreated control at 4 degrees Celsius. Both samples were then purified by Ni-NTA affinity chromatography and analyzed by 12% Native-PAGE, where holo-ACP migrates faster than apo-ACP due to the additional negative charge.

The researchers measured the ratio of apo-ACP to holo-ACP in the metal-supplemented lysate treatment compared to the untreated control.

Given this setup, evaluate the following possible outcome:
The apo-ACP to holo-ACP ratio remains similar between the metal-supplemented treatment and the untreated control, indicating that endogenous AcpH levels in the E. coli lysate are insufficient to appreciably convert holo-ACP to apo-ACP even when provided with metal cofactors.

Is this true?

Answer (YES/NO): NO